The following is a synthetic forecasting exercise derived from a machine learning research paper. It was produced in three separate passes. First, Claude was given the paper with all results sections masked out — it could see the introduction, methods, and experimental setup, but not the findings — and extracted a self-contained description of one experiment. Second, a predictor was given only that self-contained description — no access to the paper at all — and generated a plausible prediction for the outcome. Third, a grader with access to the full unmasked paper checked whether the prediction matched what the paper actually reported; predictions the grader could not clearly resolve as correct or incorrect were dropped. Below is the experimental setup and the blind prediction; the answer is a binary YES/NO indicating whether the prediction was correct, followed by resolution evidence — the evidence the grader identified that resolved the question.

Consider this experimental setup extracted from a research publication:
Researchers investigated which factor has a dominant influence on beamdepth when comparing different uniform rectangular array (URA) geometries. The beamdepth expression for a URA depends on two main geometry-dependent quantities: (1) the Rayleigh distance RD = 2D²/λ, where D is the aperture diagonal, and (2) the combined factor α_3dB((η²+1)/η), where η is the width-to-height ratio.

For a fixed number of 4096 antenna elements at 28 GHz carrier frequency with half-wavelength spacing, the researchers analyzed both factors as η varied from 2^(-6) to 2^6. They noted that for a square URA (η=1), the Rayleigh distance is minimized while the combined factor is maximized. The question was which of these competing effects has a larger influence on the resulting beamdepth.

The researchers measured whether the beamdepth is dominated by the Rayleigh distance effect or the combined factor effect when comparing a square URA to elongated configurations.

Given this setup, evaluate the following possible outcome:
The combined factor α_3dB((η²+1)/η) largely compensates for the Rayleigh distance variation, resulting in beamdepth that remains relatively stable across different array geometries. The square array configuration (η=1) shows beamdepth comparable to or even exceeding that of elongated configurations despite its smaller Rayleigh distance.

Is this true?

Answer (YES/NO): NO